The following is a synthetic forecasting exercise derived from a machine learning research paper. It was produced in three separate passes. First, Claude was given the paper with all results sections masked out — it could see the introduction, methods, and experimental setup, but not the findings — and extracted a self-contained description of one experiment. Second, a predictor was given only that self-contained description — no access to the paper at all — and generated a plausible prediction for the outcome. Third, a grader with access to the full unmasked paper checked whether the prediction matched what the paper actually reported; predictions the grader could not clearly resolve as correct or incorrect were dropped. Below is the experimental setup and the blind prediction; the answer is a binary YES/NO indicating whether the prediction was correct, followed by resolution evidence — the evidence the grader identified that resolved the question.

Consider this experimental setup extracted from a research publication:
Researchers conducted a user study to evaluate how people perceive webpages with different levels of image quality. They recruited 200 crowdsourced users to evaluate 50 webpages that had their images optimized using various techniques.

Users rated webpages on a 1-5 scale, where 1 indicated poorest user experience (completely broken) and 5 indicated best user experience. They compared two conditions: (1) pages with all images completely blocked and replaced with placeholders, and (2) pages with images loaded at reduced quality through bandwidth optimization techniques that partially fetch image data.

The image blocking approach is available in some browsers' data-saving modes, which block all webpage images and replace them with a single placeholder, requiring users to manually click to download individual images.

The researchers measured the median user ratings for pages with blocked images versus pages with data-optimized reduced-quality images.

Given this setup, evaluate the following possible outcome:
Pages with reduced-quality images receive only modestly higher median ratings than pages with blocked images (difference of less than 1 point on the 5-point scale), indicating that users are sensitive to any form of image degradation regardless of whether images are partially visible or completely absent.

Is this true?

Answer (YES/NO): NO